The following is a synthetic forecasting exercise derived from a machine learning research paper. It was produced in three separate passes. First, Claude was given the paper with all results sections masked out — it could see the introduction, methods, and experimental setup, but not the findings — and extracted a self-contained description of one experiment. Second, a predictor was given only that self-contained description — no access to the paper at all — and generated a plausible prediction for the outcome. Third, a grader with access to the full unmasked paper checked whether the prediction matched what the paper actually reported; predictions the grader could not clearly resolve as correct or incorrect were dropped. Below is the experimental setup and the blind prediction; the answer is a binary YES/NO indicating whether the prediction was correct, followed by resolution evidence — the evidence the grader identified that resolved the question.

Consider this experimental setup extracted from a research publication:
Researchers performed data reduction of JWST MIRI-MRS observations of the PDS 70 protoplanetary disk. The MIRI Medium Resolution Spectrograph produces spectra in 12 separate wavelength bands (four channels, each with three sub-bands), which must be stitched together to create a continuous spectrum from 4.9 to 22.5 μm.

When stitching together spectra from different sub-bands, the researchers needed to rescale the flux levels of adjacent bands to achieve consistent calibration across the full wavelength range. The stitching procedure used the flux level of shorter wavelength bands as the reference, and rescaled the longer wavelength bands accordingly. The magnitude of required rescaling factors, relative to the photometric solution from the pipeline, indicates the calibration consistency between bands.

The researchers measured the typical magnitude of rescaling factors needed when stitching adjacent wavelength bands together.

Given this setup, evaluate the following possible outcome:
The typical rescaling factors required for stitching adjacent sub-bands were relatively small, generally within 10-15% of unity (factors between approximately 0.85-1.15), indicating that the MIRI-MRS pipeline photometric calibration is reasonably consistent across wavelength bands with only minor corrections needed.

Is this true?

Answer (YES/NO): NO